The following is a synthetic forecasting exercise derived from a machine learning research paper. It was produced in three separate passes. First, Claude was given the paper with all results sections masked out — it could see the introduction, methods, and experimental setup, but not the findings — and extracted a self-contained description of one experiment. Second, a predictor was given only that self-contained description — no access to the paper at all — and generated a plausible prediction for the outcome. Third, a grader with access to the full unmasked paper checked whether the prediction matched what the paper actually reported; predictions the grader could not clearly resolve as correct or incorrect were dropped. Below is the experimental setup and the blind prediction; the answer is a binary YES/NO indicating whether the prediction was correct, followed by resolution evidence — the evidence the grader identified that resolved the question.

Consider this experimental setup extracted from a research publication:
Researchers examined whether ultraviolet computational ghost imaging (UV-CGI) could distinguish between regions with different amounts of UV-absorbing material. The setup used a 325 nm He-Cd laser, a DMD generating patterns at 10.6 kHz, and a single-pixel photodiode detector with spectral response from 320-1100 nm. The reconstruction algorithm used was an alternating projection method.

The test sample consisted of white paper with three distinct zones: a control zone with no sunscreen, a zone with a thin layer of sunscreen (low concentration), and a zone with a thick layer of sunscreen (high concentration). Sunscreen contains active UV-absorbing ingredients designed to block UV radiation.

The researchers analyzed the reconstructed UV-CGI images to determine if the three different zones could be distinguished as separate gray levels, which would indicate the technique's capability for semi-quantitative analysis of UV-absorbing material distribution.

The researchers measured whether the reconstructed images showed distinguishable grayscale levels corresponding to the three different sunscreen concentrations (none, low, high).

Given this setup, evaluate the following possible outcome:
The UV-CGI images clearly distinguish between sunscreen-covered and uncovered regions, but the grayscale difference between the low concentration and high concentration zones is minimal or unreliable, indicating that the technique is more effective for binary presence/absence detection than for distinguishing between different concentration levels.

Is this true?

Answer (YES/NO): NO